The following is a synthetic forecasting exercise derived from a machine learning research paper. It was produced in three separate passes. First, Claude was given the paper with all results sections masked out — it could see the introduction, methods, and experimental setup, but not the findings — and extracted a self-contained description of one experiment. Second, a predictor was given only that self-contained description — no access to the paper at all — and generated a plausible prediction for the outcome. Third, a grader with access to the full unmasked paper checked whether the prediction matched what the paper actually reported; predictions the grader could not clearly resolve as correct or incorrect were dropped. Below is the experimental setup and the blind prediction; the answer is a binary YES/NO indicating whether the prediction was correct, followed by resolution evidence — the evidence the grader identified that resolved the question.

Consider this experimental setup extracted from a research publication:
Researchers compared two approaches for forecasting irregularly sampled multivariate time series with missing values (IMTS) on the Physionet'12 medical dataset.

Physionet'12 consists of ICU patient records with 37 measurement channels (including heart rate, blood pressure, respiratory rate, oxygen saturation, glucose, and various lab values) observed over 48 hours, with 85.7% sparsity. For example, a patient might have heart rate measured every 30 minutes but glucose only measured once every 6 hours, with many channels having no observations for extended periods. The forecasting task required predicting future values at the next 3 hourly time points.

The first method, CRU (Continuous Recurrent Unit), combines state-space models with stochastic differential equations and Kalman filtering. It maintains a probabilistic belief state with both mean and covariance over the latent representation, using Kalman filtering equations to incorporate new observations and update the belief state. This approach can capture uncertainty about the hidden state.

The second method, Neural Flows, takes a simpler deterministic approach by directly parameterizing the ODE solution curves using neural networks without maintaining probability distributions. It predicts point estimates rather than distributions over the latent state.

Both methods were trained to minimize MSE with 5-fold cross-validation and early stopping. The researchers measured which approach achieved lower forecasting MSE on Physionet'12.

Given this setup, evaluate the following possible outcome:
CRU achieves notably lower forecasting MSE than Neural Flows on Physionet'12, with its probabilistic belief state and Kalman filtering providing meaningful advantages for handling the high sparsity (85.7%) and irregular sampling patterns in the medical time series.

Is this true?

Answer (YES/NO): NO